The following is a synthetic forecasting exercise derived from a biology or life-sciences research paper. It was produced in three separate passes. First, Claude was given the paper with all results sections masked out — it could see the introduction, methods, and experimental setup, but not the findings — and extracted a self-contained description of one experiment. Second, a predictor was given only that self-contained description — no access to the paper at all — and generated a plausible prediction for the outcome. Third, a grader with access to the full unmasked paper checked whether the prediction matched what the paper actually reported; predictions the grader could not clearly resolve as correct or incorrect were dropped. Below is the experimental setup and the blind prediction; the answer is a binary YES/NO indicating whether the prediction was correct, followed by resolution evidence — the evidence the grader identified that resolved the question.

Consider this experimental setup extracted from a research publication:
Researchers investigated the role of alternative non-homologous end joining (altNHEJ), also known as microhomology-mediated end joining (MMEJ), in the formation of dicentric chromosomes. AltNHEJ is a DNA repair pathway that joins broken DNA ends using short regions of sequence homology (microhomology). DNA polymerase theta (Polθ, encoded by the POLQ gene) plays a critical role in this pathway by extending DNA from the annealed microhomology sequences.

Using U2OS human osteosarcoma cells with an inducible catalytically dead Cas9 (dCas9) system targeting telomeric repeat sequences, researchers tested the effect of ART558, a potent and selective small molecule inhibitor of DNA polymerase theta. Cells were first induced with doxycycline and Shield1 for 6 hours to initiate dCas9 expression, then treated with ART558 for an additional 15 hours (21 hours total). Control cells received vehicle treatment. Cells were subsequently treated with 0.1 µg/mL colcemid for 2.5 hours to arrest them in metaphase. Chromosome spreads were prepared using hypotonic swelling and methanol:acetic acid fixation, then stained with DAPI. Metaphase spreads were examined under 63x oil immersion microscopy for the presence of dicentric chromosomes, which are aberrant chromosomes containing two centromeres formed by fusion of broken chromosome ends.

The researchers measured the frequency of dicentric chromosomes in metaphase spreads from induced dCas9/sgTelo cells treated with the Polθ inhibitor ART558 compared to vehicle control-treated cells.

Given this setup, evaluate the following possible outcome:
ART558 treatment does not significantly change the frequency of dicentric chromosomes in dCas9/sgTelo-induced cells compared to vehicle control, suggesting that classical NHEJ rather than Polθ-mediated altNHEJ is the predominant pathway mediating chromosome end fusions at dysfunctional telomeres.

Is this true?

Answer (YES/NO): NO